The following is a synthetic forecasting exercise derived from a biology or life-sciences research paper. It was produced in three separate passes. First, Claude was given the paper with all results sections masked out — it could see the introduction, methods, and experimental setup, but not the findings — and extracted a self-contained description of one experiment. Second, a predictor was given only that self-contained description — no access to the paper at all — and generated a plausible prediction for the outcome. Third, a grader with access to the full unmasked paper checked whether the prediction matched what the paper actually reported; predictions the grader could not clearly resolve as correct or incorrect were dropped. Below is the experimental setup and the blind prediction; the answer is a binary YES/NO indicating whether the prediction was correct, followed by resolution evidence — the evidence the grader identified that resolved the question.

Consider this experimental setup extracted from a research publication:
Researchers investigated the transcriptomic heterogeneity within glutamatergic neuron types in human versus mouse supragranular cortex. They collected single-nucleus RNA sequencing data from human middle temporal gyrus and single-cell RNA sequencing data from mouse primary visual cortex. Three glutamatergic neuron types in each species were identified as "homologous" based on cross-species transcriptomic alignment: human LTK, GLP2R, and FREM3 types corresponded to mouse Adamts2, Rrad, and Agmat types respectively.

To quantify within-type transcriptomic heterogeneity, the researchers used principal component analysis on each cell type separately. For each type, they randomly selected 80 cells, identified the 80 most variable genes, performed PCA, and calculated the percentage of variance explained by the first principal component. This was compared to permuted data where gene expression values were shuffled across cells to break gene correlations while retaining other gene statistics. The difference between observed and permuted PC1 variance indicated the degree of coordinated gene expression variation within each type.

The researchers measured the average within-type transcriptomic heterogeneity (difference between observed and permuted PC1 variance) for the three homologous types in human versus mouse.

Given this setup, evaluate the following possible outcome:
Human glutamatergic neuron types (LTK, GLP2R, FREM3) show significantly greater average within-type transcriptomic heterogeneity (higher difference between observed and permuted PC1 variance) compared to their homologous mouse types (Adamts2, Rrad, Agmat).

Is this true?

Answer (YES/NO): NO